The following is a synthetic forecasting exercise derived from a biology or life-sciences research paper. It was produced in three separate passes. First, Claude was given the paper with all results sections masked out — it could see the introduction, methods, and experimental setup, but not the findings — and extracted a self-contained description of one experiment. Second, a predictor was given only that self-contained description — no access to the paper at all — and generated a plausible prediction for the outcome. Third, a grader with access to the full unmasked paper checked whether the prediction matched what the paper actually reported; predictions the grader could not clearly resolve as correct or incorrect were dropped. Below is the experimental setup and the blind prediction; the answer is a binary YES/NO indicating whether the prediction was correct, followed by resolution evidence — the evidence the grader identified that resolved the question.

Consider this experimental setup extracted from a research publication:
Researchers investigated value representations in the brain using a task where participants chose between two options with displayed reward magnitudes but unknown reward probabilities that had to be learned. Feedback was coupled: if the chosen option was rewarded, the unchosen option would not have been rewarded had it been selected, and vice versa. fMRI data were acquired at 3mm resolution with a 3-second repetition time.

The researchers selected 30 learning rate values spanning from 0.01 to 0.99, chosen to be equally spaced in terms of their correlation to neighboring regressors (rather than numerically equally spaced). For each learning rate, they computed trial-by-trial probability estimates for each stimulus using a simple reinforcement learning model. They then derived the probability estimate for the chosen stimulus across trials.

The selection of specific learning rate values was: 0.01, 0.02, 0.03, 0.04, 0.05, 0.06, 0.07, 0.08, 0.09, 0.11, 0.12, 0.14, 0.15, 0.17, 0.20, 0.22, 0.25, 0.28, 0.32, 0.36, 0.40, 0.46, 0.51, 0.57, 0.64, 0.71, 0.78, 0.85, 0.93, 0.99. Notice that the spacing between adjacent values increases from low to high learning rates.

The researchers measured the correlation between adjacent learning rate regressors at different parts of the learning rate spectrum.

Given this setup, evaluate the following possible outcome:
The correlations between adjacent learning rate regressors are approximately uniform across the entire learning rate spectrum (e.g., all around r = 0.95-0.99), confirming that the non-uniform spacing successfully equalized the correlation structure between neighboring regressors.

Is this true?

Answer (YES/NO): YES